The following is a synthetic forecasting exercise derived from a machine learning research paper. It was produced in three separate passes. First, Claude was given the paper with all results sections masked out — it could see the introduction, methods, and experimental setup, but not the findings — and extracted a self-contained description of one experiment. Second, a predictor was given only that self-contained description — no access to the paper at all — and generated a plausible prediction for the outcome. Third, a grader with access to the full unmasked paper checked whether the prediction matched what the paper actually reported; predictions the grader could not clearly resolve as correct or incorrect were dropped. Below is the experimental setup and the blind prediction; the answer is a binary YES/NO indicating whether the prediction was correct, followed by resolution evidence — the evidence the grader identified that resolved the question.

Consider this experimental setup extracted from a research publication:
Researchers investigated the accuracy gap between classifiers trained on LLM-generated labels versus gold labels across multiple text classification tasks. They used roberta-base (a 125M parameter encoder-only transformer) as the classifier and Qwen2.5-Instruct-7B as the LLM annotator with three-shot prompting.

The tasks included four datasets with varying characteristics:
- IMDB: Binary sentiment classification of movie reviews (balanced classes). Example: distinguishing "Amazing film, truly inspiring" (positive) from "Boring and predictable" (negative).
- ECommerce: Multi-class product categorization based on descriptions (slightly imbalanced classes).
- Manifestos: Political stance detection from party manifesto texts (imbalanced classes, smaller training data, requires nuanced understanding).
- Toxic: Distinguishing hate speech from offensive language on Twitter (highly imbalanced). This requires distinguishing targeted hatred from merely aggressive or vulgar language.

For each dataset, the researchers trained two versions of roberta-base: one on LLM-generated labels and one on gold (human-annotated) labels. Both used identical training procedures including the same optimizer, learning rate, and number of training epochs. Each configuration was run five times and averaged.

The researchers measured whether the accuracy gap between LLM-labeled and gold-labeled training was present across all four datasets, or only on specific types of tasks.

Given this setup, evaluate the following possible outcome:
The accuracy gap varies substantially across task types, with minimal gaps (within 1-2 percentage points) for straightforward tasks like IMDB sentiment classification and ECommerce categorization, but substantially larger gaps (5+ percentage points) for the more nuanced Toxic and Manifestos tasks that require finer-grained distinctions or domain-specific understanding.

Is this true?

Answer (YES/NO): NO